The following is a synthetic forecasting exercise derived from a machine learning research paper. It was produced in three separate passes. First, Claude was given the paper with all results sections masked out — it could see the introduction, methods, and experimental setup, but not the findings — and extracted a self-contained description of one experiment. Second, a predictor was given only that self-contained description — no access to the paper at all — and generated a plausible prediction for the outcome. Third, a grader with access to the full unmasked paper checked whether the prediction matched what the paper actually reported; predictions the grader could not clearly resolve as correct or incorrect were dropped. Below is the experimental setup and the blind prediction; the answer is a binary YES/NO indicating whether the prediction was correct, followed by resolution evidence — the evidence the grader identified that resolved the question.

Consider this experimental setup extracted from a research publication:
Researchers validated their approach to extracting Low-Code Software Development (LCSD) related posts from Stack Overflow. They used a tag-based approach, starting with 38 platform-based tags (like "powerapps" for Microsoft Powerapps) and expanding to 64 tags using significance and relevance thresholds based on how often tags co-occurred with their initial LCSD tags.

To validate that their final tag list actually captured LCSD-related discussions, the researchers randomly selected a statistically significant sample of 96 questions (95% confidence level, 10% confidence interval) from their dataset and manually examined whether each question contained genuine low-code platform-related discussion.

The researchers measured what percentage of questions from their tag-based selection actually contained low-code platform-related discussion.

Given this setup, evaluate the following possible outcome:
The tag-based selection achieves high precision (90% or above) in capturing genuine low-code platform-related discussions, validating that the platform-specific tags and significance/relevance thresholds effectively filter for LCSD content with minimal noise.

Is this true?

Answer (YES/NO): YES